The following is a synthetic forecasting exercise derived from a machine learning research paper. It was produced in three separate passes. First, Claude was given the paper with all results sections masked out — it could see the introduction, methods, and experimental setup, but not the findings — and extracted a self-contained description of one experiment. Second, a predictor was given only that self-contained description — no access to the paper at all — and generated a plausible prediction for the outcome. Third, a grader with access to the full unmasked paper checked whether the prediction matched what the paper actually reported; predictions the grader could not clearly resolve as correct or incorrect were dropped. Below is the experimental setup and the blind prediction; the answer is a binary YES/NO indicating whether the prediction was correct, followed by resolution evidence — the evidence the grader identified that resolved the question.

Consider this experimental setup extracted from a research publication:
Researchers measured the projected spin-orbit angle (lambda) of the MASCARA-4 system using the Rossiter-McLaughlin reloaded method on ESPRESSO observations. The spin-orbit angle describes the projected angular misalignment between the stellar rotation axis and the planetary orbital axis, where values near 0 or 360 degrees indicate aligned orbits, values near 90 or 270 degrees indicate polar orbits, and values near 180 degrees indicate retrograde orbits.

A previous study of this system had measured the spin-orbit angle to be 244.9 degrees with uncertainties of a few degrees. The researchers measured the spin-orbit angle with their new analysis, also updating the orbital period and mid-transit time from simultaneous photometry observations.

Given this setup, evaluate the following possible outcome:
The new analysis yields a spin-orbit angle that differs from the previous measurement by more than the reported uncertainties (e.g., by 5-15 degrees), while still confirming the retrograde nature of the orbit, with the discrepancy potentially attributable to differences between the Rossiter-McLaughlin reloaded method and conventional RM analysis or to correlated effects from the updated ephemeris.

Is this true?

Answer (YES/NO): NO